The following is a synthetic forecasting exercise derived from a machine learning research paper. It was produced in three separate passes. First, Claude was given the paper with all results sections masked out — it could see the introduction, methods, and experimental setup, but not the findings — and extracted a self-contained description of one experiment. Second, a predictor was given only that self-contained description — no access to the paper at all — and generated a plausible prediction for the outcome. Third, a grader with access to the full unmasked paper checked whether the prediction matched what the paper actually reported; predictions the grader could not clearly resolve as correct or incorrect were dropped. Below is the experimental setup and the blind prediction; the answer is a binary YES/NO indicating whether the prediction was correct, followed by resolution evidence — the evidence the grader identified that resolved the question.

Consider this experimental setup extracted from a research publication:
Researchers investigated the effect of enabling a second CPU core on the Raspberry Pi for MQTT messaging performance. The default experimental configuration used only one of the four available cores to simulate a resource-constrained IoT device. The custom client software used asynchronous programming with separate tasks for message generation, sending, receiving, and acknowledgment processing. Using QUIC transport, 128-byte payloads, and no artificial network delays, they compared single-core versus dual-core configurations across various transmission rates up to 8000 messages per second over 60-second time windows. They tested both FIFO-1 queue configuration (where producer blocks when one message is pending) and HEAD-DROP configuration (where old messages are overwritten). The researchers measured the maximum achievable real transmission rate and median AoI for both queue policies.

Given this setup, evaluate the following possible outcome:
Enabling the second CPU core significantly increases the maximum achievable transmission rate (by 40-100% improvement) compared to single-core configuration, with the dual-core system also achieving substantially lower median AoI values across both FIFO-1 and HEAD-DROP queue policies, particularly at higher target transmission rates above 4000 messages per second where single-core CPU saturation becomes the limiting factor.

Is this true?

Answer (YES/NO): NO